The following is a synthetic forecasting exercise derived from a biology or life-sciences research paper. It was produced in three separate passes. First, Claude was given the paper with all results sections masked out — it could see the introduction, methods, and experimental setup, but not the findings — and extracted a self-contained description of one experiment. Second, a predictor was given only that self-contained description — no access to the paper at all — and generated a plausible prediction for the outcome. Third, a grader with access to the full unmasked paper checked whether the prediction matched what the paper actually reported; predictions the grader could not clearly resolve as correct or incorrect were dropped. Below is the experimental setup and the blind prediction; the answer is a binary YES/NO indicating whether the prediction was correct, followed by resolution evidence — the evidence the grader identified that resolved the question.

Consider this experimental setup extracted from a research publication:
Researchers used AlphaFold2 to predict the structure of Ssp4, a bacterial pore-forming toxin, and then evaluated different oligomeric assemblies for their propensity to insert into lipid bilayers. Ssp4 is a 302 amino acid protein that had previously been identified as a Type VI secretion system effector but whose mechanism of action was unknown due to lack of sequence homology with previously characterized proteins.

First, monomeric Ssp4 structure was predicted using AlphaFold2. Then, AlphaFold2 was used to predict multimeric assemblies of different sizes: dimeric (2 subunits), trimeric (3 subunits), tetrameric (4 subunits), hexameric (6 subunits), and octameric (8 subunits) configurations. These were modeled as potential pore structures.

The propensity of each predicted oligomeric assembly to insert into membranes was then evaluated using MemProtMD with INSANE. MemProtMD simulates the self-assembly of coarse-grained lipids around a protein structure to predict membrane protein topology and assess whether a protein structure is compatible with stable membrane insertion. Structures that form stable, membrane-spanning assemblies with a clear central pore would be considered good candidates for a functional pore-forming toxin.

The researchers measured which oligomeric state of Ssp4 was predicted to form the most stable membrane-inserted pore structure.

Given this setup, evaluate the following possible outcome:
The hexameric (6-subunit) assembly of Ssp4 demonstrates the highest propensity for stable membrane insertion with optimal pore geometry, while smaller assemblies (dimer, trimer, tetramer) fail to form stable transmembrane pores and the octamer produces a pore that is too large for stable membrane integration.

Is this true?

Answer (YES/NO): NO